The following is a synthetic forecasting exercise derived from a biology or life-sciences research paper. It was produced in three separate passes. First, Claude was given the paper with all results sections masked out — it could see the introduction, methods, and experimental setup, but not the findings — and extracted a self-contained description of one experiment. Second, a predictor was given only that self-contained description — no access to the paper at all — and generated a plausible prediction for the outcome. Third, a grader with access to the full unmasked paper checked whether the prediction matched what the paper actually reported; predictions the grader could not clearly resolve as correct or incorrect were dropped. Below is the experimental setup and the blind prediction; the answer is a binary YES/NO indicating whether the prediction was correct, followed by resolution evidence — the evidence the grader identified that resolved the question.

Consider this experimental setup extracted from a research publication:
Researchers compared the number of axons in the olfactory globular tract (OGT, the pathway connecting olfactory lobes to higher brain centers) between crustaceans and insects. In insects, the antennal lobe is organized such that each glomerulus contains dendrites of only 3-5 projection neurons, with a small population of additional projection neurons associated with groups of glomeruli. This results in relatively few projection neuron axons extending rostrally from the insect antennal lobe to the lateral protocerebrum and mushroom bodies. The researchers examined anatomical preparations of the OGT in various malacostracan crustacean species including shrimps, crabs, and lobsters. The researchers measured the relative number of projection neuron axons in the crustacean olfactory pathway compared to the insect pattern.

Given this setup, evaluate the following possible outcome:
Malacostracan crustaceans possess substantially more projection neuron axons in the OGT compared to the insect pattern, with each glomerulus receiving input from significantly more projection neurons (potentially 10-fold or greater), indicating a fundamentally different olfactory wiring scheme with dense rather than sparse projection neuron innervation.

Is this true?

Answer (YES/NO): YES